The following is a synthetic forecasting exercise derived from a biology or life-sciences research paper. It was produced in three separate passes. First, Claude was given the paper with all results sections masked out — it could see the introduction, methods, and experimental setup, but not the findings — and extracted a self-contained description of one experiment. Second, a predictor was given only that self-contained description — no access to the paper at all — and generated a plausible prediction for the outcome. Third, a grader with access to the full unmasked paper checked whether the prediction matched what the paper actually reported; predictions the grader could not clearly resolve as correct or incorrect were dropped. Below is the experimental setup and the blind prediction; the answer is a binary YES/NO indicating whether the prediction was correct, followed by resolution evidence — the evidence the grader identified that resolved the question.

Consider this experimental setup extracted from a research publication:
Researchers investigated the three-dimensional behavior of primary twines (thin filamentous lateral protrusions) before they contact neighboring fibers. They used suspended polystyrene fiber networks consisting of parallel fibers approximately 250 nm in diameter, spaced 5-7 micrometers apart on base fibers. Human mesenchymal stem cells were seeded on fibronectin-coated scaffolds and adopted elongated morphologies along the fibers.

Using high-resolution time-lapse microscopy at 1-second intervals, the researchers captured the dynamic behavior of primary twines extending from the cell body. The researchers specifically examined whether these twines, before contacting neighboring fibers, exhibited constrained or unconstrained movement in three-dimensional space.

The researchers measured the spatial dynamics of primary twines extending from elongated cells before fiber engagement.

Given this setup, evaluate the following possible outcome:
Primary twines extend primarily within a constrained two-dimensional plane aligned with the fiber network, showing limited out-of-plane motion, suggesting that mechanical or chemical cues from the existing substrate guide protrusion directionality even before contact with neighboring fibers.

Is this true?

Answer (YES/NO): NO